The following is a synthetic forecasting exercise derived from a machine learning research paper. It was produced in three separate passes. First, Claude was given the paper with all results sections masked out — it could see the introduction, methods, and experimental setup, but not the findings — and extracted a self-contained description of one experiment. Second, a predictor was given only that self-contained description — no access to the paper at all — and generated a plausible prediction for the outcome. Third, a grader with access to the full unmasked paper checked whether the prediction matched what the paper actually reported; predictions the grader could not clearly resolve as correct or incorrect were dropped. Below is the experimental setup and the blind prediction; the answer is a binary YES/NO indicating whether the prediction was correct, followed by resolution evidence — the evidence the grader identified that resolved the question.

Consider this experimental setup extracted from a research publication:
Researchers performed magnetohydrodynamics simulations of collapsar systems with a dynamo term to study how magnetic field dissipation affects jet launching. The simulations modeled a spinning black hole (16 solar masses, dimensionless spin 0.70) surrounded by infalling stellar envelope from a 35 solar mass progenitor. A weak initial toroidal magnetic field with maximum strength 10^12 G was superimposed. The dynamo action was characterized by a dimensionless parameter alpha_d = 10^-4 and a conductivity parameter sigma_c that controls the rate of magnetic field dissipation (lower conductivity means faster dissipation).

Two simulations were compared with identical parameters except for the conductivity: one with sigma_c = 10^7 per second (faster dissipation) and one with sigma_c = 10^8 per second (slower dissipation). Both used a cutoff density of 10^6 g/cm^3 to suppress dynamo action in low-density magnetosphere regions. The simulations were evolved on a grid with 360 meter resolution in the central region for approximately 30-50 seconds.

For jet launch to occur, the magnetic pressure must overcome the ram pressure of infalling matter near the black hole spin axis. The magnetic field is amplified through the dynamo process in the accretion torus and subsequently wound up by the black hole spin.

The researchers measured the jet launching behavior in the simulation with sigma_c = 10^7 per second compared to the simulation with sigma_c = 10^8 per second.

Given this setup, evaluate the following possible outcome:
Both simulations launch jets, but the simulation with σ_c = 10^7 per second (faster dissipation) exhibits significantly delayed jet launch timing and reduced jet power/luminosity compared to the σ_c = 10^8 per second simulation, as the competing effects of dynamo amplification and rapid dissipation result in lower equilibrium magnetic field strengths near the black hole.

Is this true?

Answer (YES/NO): YES